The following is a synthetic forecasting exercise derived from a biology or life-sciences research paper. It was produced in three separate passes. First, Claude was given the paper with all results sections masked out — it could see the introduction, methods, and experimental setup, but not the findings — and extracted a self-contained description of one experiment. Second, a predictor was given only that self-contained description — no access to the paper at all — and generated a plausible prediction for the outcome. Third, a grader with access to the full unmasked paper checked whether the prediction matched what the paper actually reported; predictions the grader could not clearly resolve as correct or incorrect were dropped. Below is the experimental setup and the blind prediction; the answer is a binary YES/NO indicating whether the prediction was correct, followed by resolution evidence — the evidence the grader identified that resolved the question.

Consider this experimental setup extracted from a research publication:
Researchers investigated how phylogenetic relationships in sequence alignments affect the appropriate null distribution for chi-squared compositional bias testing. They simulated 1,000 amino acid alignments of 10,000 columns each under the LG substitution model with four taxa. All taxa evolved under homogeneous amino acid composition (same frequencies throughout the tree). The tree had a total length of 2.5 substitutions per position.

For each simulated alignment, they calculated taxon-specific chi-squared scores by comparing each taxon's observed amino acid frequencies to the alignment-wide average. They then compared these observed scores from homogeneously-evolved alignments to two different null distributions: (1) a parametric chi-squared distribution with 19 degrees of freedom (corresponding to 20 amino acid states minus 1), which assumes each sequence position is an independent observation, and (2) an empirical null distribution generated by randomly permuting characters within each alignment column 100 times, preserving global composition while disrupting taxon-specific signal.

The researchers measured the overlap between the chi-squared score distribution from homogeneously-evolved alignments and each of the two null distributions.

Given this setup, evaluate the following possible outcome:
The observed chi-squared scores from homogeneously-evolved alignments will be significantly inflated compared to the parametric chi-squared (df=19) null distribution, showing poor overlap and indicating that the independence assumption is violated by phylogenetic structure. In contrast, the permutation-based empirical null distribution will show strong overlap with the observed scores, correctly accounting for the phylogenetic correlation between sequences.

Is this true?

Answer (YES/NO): YES